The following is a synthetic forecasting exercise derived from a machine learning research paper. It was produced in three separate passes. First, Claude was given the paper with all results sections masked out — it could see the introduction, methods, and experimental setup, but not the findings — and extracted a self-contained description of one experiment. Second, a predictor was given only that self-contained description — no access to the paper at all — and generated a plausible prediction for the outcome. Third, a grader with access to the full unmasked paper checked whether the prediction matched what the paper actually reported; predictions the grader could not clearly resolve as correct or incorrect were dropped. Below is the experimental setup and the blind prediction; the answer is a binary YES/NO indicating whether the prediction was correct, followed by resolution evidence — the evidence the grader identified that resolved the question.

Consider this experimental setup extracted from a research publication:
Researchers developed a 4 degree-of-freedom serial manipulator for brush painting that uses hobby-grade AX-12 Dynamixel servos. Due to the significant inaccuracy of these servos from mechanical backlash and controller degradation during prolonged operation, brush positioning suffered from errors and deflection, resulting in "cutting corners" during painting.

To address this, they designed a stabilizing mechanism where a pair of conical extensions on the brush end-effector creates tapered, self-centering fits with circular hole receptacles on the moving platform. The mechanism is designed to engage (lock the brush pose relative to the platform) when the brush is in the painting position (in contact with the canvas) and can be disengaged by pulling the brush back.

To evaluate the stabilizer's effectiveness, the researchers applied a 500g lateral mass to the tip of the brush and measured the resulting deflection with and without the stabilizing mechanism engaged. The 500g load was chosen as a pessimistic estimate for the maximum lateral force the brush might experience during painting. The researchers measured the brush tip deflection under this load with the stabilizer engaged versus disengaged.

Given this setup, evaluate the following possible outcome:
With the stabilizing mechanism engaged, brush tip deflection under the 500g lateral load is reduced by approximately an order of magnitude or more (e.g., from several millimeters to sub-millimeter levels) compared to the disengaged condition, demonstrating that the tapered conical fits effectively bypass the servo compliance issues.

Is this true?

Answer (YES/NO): NO